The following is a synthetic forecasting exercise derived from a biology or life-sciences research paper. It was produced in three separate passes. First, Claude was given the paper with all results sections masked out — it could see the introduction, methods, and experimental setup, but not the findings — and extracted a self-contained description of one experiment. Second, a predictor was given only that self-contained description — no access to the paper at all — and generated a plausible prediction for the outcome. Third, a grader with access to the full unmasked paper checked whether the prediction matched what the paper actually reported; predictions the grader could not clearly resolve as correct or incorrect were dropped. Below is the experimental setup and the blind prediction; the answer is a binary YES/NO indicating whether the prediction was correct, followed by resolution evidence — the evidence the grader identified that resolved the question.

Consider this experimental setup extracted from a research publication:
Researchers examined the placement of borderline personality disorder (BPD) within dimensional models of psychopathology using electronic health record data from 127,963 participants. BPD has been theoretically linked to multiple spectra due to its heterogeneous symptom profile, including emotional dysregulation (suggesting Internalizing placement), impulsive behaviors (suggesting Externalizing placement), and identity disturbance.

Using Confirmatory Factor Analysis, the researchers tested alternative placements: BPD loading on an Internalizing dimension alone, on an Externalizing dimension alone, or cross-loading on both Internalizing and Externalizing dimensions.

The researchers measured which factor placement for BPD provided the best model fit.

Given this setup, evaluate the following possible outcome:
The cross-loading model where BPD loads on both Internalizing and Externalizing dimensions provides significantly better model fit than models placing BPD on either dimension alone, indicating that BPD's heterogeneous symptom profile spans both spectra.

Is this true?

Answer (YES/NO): NO